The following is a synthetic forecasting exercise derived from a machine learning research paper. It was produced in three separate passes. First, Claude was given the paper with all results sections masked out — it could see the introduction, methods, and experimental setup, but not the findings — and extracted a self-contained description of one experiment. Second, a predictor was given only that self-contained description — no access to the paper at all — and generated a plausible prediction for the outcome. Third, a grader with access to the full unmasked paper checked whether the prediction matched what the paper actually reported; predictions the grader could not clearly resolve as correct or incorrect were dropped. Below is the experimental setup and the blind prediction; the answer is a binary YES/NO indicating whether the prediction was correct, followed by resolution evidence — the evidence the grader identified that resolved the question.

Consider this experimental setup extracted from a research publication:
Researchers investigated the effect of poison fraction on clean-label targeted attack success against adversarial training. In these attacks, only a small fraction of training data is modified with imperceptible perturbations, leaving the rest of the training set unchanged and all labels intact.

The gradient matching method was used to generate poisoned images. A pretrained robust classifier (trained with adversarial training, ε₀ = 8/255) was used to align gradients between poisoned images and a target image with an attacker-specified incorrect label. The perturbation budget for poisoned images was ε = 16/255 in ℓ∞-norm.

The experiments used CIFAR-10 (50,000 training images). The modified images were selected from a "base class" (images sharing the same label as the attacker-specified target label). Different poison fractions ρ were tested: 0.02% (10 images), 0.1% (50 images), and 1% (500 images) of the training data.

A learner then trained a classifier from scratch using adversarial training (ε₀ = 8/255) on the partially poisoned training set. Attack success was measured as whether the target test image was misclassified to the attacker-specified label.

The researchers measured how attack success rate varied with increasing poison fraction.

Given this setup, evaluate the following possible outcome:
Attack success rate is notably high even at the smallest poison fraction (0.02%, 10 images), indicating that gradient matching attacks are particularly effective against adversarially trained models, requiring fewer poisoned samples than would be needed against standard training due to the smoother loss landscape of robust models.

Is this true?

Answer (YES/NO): NO